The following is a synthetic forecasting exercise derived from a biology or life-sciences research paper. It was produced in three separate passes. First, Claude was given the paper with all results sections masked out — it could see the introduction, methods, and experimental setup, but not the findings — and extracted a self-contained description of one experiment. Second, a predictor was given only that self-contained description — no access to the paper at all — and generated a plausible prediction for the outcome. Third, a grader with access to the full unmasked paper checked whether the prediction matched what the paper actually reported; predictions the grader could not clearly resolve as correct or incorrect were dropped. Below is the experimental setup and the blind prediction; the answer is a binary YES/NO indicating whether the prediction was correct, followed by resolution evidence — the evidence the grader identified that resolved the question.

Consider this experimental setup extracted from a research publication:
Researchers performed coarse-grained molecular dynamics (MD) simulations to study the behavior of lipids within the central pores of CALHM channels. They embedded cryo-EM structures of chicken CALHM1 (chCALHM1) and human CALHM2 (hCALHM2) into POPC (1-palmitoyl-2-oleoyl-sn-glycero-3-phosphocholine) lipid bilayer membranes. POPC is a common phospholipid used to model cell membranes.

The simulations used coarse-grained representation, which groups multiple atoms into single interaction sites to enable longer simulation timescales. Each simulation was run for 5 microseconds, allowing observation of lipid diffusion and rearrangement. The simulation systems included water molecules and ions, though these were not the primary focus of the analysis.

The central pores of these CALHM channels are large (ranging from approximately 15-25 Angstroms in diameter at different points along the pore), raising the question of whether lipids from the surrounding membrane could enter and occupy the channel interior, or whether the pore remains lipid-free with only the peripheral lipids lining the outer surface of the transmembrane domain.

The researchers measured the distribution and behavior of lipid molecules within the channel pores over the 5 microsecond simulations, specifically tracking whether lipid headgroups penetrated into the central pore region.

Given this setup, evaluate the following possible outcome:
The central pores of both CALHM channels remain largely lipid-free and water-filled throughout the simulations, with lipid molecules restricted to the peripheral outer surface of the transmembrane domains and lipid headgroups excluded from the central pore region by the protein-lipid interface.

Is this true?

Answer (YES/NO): NO